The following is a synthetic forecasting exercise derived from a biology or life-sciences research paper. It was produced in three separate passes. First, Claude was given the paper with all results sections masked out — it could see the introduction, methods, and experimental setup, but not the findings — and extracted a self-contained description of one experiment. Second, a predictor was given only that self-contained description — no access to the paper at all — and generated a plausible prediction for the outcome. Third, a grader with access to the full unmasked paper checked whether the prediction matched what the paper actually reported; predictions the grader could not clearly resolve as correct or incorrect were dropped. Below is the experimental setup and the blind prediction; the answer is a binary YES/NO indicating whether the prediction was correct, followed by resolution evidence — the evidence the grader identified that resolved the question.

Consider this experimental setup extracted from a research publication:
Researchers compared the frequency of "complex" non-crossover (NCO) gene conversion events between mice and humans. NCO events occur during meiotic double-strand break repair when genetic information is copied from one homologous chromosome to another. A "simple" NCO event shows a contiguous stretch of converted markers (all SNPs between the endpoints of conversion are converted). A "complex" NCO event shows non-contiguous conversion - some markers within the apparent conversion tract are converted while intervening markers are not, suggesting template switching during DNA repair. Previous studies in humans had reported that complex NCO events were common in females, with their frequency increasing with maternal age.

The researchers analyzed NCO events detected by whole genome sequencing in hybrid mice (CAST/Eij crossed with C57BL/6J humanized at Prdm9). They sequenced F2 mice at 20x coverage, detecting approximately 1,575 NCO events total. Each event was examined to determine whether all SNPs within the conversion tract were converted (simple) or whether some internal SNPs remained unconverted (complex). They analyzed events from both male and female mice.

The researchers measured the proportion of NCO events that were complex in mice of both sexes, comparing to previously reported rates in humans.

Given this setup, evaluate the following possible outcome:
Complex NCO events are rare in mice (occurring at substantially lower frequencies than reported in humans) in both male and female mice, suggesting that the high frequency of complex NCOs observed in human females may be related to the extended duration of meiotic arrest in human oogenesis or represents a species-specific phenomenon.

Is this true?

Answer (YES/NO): YES